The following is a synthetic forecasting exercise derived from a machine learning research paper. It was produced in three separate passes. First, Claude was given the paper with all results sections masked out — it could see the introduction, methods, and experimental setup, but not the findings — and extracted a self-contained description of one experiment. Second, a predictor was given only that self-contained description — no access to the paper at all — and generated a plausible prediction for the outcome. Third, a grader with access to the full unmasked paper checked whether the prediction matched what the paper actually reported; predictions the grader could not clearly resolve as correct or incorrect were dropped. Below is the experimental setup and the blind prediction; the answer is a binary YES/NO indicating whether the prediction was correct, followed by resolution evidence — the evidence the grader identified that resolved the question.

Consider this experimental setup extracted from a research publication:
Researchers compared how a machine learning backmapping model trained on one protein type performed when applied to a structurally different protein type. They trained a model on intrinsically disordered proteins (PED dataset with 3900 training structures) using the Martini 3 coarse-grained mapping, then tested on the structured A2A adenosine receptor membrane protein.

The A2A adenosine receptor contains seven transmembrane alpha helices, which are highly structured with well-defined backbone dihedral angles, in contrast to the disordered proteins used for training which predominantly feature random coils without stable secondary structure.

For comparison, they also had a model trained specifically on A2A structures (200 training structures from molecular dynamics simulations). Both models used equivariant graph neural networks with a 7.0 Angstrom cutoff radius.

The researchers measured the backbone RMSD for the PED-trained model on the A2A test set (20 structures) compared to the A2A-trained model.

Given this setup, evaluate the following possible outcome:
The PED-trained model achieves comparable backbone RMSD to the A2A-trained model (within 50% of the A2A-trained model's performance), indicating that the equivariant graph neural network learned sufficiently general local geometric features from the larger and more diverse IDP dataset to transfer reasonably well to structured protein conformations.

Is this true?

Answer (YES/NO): NO